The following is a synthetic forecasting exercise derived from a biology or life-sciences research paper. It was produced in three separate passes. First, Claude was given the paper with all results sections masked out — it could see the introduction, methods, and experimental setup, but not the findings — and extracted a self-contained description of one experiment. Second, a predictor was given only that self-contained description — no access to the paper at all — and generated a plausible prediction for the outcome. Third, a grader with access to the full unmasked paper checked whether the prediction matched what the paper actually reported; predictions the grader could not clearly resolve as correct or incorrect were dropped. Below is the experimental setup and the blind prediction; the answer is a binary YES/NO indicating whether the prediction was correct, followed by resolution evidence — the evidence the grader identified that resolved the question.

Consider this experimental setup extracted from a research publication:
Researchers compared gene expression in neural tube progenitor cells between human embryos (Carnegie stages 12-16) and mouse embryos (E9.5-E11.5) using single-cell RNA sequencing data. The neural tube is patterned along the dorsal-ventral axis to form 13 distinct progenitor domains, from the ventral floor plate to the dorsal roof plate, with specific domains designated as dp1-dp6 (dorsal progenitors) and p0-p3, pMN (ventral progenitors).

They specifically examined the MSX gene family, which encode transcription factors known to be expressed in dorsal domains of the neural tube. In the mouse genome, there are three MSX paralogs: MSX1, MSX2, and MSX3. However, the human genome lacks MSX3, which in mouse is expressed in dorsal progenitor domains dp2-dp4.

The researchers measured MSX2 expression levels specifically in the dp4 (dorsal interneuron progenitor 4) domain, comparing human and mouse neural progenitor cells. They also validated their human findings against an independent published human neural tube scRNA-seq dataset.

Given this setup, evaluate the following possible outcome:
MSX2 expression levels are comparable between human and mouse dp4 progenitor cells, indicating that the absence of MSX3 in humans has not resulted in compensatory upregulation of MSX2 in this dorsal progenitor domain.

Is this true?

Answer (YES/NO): NO